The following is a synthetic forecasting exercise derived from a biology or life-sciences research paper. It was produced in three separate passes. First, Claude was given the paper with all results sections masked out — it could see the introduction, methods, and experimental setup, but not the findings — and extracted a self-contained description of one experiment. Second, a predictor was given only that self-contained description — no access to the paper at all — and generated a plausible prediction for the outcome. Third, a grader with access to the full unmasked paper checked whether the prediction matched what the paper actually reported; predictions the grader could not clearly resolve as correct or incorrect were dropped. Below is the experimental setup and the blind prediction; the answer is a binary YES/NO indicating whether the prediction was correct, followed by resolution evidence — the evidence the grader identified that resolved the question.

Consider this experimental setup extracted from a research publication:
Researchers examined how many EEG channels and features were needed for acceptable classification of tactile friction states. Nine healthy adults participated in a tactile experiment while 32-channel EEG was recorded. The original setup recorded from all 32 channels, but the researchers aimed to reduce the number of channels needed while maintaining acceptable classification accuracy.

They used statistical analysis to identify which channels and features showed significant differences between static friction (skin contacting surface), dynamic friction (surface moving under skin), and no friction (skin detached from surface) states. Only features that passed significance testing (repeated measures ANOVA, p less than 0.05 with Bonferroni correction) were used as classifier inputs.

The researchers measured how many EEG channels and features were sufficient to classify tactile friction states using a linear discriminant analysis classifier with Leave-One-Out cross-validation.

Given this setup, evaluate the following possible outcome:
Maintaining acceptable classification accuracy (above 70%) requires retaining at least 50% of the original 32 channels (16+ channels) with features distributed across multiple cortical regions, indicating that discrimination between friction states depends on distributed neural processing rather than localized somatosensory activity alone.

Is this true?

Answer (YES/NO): NO